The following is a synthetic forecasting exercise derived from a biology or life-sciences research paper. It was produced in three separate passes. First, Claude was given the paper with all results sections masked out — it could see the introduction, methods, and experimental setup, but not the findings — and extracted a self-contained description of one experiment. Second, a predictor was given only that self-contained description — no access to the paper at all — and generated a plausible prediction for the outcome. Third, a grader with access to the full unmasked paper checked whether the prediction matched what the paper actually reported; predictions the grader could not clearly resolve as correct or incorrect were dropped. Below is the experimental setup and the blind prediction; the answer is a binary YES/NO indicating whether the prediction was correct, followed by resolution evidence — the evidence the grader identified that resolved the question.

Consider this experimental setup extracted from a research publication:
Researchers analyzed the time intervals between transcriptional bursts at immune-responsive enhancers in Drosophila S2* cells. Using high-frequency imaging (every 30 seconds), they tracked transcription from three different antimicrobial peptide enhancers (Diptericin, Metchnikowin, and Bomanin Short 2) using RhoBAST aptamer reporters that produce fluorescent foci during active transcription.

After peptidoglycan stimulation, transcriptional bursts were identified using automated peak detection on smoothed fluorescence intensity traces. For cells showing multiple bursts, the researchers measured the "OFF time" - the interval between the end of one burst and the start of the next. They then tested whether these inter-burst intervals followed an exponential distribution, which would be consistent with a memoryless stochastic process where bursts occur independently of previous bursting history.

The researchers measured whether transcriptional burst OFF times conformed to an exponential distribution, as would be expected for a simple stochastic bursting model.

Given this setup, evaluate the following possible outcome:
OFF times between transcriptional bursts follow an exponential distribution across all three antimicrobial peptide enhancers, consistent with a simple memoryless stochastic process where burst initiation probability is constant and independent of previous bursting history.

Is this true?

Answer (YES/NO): NO